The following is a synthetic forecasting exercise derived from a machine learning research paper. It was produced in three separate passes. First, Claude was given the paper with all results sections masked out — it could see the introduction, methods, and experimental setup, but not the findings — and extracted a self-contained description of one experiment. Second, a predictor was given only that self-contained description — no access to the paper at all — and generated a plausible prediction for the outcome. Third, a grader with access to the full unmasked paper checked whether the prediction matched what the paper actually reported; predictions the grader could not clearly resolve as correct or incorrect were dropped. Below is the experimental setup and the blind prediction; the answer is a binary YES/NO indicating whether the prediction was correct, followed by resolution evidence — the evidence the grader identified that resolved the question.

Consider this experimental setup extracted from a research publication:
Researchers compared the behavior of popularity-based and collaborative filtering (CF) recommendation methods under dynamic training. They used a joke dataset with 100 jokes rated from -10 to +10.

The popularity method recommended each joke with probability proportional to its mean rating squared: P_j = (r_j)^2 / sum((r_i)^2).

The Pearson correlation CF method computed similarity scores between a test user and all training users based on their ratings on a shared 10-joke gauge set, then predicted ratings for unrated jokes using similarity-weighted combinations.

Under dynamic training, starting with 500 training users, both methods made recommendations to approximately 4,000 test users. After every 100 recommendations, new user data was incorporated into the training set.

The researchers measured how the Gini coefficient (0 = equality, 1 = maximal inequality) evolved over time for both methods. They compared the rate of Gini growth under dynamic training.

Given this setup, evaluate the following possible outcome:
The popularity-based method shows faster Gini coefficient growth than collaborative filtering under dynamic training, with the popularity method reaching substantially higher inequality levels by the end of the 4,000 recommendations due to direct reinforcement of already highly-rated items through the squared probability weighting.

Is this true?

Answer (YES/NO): YES